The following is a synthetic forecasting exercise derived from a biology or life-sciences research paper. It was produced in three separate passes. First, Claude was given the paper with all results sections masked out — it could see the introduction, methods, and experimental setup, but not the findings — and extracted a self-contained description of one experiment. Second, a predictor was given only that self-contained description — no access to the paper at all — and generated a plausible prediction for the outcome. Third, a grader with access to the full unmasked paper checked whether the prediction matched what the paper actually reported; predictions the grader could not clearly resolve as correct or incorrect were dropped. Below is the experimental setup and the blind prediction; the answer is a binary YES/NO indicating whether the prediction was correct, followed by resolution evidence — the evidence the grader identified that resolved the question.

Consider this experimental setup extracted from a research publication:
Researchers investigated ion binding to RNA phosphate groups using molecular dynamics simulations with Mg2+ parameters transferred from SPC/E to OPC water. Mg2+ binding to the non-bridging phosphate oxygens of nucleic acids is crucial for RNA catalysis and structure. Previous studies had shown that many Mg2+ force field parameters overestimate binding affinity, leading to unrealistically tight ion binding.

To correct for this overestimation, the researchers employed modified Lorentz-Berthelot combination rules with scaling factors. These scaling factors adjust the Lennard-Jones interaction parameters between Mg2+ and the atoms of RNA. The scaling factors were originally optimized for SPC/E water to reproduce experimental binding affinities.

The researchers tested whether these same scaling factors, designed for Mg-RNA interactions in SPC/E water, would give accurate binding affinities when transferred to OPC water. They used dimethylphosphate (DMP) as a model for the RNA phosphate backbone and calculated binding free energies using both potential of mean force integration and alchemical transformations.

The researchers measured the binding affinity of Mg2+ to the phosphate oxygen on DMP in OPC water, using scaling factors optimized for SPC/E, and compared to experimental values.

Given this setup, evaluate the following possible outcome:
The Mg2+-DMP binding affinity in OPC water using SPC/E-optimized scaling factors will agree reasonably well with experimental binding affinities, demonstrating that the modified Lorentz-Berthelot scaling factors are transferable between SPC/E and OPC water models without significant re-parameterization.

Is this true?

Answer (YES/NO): YES